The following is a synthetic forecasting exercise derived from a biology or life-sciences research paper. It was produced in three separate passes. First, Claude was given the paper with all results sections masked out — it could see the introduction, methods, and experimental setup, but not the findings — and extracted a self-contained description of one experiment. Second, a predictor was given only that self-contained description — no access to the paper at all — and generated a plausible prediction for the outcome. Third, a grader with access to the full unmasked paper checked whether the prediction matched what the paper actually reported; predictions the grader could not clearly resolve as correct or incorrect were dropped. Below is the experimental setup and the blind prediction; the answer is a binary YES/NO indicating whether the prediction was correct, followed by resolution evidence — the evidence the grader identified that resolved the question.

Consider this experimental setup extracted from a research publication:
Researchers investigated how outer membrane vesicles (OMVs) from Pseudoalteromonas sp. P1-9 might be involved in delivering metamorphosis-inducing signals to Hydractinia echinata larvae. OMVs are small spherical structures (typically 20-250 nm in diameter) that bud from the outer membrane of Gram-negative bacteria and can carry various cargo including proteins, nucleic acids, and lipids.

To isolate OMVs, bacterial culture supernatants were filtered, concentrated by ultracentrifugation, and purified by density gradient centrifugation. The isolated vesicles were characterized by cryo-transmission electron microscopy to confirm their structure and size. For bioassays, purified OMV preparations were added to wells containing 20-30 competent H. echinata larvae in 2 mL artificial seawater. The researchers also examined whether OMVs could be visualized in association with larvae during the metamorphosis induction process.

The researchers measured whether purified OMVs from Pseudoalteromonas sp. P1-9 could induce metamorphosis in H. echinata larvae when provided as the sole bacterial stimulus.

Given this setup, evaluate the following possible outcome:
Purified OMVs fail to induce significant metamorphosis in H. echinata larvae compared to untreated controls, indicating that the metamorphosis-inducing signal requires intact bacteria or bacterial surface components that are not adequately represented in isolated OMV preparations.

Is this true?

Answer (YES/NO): NO